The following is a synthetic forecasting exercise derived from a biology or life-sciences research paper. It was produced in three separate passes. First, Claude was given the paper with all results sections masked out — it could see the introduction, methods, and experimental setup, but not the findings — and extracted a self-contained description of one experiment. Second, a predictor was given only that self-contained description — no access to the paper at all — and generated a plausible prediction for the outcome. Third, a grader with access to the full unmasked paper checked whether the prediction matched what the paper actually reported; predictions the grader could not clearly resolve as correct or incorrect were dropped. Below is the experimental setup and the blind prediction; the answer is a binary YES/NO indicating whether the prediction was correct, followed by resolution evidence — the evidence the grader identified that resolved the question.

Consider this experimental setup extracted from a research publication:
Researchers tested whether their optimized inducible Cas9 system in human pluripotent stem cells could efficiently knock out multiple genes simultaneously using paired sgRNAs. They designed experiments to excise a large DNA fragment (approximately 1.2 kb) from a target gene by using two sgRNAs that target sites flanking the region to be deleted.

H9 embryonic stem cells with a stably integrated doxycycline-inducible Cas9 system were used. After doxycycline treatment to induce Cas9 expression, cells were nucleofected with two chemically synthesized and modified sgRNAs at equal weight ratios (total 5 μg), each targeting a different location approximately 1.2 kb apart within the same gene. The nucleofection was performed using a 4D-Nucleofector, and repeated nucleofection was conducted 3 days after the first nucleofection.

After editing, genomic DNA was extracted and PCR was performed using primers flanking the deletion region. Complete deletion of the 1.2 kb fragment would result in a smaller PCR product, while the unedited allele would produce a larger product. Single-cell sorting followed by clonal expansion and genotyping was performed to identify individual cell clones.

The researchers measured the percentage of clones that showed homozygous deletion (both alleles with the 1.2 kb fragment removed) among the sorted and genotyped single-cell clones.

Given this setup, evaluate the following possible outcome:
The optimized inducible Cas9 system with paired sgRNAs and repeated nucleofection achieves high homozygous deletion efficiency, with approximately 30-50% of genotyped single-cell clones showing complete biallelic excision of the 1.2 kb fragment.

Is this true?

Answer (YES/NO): YES